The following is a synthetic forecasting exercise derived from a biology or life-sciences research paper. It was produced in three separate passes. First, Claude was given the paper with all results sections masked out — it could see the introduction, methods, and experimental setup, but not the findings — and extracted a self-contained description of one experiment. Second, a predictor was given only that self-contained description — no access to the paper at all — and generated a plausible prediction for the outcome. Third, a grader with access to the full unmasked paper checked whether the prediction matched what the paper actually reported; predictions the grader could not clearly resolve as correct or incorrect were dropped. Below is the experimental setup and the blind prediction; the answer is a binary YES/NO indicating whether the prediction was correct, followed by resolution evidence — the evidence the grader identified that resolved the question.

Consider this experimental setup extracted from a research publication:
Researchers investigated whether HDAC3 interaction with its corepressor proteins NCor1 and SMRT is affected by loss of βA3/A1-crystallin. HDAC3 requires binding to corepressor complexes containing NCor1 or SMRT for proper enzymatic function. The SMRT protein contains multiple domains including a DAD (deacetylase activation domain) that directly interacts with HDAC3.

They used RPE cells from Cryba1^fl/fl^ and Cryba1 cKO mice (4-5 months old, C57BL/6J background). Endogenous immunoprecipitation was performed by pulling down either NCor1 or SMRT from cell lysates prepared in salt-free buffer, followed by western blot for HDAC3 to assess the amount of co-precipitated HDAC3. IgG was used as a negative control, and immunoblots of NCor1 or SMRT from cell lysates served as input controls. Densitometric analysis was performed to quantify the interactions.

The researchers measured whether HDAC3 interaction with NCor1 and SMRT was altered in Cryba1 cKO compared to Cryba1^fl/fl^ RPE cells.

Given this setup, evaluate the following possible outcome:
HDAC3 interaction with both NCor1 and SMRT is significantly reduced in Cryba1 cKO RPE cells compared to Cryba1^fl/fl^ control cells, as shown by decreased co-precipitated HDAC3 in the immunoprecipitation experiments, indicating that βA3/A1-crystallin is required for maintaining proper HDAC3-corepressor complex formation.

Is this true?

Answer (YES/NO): NO